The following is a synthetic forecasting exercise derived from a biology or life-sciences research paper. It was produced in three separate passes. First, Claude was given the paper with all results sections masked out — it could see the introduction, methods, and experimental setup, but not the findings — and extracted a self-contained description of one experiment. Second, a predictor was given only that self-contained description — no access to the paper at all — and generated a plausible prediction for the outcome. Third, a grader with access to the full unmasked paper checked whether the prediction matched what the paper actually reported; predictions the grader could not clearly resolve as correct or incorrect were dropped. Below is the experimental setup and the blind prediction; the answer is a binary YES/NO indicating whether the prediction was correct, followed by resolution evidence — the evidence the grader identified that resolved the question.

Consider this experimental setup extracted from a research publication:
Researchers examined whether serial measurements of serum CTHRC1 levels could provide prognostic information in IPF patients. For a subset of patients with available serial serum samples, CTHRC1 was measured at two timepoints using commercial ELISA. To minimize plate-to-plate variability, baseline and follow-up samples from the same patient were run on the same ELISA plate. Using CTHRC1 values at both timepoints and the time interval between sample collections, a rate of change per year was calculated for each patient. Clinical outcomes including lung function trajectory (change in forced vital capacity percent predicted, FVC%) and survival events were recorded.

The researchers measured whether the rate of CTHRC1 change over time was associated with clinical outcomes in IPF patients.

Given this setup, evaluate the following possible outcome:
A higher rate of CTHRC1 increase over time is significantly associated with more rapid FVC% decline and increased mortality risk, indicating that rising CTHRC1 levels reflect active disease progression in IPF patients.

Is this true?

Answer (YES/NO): NO